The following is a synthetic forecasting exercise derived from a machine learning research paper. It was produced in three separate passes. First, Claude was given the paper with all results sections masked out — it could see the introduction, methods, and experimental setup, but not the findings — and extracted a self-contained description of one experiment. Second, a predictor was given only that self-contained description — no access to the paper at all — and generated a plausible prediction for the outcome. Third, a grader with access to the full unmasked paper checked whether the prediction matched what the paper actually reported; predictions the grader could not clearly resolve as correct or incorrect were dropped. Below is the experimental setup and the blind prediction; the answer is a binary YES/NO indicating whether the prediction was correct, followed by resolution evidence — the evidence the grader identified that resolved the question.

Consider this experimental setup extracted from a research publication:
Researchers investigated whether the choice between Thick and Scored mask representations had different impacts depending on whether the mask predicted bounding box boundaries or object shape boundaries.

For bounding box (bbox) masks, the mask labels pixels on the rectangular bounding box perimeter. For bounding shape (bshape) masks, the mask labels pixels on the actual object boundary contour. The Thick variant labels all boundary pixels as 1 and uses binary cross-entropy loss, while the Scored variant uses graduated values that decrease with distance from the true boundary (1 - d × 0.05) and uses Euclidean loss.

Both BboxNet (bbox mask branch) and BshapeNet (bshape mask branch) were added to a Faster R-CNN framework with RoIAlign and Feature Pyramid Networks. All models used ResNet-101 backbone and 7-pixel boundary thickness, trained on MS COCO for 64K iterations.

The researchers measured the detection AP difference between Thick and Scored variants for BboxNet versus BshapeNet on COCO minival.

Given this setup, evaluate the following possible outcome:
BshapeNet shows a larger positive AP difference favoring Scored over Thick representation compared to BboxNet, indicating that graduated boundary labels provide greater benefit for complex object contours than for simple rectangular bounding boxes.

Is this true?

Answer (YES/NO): YES